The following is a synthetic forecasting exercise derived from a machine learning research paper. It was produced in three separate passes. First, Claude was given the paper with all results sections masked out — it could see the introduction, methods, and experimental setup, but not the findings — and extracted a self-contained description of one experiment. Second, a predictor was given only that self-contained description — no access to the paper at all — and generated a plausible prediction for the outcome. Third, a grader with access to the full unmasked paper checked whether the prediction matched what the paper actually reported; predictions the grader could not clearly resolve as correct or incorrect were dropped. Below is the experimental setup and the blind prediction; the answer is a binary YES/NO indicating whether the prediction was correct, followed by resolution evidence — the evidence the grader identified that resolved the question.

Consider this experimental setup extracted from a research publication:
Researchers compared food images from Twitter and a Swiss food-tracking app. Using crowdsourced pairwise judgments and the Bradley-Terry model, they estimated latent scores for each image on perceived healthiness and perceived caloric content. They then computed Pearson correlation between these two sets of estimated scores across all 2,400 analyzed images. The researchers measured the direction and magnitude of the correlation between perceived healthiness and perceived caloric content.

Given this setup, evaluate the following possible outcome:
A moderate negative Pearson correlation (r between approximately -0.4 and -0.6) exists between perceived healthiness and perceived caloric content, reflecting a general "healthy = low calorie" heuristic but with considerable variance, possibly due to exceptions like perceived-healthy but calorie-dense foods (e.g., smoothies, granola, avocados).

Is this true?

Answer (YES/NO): NO